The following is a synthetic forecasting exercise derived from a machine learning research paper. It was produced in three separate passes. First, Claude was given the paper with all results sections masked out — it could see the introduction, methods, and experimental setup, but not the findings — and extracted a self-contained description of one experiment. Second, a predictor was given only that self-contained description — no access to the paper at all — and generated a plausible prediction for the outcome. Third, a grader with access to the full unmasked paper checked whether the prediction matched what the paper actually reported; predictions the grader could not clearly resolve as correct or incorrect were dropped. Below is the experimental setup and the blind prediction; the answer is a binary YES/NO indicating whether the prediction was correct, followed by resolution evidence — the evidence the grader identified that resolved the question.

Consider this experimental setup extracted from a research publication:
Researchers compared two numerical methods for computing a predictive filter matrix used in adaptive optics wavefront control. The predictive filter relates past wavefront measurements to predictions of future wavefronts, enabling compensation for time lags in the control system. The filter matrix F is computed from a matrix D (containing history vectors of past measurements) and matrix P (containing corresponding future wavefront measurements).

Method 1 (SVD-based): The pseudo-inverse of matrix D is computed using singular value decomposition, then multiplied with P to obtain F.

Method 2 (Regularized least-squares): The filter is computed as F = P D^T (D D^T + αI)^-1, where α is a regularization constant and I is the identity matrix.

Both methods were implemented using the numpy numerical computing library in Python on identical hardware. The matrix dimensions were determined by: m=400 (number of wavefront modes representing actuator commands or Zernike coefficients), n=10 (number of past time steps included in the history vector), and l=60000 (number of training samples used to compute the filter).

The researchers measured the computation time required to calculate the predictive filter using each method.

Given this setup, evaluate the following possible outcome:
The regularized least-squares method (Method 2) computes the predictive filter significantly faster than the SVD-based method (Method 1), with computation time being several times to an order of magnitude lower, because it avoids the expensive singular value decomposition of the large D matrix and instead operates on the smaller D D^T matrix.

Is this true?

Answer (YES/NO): YES